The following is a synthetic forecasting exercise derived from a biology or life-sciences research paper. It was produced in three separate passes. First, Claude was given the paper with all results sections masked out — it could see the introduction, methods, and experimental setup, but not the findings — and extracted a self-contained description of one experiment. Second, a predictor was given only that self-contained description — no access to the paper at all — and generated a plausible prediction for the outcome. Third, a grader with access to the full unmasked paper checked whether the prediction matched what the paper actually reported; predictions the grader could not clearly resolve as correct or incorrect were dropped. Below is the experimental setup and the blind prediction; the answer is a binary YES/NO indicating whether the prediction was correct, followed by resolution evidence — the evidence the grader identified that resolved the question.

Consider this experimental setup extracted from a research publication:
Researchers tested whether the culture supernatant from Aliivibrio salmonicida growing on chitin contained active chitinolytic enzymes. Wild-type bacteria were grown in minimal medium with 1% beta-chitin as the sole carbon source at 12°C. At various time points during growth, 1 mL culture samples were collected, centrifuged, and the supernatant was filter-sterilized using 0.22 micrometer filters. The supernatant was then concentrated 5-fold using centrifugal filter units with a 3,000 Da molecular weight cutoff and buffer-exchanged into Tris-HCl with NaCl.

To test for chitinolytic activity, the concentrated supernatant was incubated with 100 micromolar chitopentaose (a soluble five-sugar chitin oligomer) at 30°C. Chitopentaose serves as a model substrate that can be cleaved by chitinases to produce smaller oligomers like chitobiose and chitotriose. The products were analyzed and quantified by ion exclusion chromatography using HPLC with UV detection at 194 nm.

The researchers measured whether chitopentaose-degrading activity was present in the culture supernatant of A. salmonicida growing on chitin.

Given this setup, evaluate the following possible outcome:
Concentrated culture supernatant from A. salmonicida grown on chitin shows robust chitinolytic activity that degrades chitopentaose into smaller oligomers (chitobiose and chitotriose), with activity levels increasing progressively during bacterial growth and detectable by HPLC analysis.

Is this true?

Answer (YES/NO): YES